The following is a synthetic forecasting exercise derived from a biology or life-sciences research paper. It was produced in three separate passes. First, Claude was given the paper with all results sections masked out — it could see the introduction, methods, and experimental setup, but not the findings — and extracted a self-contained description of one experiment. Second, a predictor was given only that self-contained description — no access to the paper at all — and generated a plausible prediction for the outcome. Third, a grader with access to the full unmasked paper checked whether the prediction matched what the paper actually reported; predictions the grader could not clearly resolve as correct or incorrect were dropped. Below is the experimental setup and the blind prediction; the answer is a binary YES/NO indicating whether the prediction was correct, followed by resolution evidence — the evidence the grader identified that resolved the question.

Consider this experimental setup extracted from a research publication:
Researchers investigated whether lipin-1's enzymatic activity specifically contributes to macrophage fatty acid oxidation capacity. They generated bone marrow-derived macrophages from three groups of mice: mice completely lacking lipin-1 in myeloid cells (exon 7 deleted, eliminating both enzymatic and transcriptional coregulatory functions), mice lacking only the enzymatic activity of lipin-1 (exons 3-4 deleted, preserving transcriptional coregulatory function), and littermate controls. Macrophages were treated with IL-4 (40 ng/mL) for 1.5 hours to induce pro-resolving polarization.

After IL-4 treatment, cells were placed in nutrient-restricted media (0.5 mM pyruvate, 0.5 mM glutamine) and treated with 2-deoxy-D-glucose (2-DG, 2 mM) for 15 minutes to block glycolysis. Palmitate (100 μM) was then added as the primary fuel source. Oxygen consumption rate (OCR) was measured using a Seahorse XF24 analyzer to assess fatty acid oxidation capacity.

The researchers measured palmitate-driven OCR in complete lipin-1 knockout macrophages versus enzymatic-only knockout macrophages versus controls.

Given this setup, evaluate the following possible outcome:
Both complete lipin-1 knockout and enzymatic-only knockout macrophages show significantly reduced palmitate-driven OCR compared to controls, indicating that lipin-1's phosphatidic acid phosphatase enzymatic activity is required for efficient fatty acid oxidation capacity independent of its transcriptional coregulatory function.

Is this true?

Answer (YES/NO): NO